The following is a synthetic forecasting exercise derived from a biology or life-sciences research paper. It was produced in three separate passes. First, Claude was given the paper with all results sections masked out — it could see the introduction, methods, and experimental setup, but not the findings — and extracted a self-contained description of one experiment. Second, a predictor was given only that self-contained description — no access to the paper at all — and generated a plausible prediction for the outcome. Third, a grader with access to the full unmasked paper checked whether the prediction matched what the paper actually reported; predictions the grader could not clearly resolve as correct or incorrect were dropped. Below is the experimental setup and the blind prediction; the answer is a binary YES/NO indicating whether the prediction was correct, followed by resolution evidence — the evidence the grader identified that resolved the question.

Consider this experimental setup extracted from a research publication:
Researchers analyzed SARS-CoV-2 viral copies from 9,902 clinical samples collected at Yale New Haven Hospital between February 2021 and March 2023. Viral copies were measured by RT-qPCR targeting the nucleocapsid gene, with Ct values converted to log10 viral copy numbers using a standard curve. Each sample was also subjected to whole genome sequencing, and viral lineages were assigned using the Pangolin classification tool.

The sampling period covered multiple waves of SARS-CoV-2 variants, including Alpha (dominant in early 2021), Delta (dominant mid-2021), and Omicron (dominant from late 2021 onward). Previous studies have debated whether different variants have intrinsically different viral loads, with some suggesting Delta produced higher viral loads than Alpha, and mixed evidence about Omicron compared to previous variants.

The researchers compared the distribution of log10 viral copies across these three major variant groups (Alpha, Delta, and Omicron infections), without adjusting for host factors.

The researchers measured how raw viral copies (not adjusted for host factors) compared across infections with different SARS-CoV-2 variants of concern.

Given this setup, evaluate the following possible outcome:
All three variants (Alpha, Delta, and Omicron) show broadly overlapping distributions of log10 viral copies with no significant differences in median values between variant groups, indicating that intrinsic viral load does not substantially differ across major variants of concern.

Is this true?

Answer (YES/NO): NO